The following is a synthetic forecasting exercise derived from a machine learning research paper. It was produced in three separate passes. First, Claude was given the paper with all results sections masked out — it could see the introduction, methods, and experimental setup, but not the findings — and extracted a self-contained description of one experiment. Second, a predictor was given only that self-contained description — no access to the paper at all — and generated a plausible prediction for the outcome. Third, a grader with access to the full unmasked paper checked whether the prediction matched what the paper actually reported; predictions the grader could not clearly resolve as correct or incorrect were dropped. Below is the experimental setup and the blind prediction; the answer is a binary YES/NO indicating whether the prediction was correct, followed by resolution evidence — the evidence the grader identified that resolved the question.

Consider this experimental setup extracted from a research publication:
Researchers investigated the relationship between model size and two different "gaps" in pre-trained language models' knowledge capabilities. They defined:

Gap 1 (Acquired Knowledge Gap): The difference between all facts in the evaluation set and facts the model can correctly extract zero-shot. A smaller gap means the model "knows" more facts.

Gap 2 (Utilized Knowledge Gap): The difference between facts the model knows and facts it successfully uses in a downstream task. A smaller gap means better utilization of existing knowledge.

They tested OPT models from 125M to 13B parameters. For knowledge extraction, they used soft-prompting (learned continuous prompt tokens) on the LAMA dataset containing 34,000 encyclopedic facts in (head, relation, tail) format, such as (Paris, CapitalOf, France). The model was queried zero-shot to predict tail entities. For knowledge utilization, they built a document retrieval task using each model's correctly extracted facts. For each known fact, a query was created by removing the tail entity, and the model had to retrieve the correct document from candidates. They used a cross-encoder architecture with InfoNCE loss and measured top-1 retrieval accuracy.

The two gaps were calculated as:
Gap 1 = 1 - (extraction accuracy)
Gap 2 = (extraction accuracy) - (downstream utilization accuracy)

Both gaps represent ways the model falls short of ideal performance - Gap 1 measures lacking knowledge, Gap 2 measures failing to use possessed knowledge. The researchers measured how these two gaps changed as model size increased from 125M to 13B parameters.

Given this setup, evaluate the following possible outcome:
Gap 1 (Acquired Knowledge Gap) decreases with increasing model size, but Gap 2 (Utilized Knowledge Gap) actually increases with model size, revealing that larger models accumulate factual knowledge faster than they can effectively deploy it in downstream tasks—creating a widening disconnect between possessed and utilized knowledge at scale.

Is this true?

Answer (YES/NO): NO